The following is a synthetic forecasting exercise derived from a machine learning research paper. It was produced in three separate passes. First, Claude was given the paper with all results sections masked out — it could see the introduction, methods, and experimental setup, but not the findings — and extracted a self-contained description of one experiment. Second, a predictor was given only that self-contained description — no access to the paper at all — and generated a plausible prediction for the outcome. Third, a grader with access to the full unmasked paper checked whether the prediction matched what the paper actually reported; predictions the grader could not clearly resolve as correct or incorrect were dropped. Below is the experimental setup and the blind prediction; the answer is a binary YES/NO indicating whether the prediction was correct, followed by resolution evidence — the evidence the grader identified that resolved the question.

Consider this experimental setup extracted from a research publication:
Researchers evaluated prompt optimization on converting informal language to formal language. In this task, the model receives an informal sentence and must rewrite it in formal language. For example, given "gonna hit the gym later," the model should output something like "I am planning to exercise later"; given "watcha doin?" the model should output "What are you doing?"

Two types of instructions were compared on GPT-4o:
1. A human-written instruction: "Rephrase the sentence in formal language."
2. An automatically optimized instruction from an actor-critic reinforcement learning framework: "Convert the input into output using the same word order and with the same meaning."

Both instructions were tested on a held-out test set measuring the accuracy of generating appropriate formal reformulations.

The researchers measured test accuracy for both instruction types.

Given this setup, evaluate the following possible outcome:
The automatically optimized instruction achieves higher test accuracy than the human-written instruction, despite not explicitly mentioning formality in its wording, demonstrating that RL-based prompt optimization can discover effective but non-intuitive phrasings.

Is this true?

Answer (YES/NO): NO